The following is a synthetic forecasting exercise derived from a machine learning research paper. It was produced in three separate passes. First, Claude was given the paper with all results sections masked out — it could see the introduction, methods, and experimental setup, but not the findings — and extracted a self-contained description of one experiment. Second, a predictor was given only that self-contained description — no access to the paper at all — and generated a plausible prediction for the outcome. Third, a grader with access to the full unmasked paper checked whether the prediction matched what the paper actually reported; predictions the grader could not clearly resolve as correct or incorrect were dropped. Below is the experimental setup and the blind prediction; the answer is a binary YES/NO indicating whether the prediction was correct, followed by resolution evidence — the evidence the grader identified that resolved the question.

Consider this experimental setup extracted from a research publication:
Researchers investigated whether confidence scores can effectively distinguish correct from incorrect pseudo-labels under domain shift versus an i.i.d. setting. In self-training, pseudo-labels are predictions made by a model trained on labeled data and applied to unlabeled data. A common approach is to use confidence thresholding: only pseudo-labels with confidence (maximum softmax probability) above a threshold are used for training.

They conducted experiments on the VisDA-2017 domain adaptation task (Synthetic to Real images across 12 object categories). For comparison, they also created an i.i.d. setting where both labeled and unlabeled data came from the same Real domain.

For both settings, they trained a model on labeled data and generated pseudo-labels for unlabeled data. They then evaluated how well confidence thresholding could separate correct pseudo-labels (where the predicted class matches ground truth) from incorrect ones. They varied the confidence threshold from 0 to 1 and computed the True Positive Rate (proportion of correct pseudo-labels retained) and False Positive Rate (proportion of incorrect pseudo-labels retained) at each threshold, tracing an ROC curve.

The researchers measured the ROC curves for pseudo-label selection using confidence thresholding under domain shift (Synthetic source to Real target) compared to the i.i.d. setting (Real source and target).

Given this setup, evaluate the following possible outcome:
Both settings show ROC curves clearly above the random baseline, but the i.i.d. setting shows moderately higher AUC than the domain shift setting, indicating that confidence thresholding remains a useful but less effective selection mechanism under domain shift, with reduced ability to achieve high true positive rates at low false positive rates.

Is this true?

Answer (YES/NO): YES